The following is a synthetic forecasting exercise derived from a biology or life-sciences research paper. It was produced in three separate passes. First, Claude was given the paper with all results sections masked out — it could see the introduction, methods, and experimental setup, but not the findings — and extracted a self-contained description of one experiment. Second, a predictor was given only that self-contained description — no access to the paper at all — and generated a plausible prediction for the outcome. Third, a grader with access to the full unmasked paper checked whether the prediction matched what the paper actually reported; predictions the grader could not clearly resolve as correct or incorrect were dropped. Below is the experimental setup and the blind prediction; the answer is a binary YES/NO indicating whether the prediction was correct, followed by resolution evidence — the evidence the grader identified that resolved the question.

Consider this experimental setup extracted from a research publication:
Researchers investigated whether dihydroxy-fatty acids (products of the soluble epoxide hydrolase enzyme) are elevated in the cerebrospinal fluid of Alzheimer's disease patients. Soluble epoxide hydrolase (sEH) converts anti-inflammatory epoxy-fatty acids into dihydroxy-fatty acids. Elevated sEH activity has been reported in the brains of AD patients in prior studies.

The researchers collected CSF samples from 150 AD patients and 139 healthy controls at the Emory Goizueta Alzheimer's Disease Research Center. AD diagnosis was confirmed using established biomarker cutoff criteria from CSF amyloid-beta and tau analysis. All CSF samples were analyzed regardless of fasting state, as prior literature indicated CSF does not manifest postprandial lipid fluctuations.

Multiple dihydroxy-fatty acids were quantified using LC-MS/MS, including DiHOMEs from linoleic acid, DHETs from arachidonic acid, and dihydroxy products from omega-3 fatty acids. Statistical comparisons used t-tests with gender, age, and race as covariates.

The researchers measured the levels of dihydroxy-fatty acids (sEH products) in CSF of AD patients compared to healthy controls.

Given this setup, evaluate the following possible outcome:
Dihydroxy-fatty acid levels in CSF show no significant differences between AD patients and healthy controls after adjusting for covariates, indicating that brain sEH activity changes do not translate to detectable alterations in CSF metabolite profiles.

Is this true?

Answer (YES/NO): NO